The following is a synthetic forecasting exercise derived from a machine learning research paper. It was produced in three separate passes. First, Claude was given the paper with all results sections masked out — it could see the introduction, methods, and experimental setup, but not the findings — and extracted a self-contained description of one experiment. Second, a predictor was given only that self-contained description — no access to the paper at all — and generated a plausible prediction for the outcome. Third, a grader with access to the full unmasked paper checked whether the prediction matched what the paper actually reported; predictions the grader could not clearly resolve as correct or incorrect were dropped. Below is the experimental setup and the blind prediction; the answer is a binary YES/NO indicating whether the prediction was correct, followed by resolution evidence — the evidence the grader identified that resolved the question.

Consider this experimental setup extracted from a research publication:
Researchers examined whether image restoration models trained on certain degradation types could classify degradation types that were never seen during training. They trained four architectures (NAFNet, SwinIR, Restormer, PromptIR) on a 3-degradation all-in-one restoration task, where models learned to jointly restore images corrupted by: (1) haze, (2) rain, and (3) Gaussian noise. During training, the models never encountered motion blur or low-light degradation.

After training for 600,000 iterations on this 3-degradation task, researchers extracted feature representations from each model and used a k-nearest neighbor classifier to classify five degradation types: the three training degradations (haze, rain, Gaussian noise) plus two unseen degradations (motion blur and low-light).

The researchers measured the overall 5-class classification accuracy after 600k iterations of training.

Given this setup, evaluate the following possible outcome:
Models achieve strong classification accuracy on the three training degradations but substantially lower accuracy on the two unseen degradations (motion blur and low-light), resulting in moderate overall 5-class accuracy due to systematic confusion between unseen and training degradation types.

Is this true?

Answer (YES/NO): NO